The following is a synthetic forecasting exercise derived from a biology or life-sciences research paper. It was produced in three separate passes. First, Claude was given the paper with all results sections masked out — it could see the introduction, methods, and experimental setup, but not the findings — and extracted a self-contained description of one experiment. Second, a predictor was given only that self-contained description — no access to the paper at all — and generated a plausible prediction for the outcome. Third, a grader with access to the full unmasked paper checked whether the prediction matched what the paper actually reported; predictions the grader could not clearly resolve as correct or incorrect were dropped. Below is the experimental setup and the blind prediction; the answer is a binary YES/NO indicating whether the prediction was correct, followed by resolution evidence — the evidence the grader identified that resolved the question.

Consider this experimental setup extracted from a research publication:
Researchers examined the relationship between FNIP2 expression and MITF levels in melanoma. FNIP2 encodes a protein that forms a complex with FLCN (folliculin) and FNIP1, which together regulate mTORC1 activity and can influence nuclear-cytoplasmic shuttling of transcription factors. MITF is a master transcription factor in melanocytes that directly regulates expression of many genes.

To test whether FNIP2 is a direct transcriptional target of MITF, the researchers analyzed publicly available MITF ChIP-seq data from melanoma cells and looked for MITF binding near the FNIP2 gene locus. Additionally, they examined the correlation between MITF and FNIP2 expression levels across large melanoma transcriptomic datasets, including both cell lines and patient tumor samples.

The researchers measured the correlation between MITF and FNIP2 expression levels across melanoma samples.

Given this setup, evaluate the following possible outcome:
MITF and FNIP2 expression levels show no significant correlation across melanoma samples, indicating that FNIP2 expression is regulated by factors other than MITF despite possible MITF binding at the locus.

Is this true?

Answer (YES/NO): NO